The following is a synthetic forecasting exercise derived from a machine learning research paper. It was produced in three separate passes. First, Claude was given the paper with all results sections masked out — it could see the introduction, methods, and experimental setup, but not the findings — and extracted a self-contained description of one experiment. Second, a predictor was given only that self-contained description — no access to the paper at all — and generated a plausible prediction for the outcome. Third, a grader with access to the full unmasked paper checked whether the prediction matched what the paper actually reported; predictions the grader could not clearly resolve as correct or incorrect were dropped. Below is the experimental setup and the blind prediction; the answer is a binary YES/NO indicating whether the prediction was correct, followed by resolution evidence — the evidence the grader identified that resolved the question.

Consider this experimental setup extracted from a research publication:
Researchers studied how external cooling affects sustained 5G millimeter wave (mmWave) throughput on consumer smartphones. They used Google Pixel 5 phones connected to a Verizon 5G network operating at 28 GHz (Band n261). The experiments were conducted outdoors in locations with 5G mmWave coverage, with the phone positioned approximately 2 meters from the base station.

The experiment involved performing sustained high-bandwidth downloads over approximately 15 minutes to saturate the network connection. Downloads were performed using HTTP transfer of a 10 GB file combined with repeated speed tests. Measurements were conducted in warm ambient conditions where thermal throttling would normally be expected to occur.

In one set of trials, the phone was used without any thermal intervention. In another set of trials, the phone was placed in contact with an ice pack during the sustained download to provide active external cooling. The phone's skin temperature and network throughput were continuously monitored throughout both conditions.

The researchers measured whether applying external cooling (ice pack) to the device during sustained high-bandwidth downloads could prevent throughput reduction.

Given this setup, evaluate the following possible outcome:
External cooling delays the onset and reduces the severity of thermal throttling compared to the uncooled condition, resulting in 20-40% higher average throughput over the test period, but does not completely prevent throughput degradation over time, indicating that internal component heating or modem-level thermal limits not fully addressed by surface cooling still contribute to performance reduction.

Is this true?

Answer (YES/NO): NO